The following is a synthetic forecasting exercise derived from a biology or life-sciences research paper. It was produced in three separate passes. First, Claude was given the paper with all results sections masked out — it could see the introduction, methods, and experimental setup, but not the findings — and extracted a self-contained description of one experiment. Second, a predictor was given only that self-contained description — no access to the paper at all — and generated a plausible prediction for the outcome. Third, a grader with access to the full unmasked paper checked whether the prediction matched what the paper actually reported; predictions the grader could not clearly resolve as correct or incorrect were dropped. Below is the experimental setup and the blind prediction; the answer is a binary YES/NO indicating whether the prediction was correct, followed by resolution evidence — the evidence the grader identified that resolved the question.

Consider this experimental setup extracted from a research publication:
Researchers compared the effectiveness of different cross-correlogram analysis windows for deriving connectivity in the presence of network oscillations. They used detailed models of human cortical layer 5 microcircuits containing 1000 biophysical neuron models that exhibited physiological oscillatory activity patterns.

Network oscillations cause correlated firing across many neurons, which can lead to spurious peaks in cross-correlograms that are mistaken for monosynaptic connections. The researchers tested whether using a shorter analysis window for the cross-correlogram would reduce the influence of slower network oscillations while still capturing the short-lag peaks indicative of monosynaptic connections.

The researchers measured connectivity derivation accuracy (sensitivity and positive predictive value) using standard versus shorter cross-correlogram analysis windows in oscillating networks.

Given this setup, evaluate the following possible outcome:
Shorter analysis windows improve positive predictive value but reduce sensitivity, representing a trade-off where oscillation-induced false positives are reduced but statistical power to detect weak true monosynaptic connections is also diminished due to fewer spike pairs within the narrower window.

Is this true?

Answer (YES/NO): NO